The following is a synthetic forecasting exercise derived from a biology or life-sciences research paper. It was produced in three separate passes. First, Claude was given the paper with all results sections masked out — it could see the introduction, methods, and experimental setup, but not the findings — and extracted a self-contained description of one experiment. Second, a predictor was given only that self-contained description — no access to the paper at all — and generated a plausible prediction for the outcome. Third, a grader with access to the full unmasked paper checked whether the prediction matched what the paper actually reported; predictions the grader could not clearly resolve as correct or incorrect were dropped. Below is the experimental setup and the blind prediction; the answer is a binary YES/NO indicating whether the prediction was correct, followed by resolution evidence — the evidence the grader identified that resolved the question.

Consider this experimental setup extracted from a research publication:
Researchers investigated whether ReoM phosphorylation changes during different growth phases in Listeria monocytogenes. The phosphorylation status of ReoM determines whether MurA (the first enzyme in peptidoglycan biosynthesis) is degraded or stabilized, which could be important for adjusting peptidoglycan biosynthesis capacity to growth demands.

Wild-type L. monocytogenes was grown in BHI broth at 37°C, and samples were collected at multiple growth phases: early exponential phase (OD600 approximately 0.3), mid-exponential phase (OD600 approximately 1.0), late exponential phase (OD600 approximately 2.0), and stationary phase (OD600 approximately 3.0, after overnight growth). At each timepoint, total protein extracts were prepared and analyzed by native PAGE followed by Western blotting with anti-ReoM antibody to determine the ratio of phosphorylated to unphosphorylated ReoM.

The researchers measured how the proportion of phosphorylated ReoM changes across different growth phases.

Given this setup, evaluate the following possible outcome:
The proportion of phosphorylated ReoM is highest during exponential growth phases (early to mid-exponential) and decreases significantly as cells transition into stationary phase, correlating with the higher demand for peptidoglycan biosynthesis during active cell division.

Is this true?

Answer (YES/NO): YES